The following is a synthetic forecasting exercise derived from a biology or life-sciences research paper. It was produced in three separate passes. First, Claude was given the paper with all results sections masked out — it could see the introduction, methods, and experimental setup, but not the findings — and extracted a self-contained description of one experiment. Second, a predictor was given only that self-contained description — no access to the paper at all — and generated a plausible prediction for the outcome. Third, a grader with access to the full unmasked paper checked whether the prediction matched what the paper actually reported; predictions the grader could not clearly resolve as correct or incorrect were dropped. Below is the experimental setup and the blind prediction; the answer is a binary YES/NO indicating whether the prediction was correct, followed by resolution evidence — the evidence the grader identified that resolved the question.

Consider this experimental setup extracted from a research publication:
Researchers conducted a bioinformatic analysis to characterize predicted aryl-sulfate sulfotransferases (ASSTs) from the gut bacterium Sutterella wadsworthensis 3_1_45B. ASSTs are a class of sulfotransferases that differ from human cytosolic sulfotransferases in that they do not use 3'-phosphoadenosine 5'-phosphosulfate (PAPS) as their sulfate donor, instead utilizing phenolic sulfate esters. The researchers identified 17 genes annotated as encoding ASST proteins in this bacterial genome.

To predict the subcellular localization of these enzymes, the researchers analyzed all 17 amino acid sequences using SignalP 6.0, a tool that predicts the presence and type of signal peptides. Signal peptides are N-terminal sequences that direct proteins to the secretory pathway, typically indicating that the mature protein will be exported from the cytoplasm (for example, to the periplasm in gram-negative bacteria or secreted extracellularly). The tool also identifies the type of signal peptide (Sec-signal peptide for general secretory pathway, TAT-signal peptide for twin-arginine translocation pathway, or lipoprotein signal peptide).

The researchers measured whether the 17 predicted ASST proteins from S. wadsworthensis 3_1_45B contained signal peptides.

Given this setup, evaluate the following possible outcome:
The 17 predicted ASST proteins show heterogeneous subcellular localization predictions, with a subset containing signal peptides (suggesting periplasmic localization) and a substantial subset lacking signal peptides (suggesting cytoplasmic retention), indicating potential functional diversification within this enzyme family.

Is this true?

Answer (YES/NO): NO